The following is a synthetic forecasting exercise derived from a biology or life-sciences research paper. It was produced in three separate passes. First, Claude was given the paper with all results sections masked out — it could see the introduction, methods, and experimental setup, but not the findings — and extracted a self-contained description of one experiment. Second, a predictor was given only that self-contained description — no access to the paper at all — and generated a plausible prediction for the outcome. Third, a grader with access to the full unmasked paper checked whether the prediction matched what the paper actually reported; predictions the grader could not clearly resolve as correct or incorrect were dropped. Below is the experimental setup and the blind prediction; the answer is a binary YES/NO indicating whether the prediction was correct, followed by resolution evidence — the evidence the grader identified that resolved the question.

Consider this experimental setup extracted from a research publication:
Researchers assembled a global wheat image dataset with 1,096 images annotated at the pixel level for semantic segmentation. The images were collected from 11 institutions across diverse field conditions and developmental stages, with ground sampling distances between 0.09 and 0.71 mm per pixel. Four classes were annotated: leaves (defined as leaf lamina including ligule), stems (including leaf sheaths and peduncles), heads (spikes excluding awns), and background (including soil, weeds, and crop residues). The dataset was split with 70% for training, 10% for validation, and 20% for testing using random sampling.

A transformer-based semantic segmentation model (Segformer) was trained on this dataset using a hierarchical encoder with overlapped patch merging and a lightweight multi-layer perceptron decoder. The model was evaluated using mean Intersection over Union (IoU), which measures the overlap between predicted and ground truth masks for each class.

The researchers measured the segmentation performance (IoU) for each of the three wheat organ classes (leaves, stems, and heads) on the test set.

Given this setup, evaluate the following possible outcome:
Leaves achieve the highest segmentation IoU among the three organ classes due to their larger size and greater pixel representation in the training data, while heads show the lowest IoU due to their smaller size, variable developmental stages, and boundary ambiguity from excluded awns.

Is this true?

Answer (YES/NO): NO